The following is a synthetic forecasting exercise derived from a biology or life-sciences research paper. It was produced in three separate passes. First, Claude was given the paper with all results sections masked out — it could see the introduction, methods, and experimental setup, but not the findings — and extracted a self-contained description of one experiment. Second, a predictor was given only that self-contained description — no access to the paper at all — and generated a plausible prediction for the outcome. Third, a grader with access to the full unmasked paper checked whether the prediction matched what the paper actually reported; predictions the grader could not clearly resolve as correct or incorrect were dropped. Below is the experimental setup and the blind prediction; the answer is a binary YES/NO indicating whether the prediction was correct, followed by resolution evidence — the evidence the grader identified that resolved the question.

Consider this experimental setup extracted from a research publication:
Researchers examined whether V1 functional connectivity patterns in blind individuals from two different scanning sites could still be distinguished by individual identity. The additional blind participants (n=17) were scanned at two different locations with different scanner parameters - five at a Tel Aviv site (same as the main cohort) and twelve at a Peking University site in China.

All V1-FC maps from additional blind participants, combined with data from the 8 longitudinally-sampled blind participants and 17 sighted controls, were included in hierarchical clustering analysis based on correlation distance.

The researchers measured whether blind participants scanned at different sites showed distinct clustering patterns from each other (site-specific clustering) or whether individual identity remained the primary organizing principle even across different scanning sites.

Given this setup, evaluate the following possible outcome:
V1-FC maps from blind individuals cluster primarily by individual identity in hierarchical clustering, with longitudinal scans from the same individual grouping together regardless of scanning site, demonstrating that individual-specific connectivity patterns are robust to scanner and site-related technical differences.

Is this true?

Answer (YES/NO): YES